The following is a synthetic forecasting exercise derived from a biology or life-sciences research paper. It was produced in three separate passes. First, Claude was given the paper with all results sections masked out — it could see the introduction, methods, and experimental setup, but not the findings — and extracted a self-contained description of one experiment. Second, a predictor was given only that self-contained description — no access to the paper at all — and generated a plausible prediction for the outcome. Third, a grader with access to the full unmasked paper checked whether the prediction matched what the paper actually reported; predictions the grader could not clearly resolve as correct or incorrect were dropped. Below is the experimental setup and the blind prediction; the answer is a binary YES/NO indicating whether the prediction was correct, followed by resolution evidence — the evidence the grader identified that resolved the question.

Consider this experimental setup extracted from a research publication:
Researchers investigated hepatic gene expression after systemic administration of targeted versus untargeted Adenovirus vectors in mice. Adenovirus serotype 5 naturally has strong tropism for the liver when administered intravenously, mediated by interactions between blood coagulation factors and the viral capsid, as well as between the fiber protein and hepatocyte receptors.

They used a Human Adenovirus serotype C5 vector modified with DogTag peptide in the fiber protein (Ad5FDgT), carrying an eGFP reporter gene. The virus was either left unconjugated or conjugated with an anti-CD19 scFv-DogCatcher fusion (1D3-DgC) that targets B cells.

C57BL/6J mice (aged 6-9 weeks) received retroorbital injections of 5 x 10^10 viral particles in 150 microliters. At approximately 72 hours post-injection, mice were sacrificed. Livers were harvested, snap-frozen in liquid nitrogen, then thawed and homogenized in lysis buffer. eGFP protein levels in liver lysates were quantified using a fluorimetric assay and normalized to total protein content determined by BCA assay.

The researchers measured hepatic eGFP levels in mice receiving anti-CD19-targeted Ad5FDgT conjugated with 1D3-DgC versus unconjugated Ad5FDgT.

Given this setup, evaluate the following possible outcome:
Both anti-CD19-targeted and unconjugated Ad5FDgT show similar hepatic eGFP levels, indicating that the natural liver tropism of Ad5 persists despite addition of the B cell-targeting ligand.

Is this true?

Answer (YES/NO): YES